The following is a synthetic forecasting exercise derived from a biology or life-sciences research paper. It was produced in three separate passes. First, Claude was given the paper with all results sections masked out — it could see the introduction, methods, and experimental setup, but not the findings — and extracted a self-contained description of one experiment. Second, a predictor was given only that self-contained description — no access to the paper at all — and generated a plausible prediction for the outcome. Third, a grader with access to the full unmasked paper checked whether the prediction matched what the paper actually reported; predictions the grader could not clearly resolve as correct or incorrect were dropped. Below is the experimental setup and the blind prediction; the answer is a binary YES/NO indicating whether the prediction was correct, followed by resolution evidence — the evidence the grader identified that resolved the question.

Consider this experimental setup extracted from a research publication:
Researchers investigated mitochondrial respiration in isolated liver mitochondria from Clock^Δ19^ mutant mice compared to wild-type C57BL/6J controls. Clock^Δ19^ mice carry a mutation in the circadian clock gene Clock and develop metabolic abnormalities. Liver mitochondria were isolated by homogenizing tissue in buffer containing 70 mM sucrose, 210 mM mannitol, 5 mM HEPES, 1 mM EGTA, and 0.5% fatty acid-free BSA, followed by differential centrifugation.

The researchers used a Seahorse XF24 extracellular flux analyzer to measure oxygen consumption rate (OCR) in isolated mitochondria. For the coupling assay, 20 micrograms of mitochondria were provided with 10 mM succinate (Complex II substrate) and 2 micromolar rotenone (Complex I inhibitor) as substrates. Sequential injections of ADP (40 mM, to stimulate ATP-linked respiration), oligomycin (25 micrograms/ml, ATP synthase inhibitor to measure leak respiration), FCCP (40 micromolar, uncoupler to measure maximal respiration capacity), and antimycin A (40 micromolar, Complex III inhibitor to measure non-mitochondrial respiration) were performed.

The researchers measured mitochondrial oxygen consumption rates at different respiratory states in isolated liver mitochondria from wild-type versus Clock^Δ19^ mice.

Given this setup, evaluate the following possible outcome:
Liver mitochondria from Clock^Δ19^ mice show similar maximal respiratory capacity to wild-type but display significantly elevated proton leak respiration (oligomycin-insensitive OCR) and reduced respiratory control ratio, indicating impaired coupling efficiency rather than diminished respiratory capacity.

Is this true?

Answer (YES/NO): NO